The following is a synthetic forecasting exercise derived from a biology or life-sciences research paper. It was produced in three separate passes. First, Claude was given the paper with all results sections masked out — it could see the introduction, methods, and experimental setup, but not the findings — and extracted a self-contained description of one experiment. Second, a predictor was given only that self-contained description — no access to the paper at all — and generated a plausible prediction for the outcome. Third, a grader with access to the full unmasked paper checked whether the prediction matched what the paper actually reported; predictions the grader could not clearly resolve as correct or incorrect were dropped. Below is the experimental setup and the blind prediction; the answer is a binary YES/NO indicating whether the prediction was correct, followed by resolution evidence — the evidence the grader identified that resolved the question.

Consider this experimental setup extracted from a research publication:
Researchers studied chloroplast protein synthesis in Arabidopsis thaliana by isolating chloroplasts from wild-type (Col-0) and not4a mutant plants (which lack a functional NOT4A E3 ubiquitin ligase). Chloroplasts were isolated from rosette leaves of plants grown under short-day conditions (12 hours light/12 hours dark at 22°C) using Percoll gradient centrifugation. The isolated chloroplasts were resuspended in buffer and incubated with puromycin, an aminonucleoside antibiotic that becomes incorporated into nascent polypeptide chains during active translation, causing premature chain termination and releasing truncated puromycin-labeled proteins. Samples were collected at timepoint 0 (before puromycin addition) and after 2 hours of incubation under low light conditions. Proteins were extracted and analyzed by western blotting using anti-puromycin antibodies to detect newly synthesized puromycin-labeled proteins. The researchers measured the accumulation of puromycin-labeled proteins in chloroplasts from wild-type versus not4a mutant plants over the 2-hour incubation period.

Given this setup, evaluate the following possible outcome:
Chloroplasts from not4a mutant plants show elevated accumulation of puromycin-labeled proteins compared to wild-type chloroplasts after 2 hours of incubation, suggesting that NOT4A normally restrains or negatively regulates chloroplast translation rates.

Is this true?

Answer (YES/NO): NO